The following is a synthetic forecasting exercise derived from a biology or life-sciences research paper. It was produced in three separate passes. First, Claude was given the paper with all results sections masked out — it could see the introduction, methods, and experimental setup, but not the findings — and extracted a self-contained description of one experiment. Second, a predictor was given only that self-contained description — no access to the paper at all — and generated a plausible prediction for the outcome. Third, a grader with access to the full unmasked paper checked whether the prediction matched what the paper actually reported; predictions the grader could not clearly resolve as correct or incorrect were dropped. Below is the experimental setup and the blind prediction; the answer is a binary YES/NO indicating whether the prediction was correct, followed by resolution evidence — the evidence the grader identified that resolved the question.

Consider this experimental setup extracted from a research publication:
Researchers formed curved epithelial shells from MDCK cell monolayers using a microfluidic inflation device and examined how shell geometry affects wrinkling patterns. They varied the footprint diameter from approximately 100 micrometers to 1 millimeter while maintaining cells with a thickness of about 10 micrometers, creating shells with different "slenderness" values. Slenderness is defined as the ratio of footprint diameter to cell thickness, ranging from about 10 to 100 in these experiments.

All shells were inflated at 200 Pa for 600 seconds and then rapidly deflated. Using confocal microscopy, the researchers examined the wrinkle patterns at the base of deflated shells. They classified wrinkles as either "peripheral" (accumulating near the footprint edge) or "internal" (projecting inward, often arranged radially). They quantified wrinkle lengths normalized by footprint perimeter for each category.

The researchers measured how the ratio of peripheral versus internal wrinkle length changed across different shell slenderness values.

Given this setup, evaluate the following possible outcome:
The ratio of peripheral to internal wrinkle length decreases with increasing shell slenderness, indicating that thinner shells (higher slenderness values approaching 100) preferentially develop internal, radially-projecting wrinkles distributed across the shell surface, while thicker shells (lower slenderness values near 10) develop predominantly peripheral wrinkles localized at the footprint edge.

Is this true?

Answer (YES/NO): YES